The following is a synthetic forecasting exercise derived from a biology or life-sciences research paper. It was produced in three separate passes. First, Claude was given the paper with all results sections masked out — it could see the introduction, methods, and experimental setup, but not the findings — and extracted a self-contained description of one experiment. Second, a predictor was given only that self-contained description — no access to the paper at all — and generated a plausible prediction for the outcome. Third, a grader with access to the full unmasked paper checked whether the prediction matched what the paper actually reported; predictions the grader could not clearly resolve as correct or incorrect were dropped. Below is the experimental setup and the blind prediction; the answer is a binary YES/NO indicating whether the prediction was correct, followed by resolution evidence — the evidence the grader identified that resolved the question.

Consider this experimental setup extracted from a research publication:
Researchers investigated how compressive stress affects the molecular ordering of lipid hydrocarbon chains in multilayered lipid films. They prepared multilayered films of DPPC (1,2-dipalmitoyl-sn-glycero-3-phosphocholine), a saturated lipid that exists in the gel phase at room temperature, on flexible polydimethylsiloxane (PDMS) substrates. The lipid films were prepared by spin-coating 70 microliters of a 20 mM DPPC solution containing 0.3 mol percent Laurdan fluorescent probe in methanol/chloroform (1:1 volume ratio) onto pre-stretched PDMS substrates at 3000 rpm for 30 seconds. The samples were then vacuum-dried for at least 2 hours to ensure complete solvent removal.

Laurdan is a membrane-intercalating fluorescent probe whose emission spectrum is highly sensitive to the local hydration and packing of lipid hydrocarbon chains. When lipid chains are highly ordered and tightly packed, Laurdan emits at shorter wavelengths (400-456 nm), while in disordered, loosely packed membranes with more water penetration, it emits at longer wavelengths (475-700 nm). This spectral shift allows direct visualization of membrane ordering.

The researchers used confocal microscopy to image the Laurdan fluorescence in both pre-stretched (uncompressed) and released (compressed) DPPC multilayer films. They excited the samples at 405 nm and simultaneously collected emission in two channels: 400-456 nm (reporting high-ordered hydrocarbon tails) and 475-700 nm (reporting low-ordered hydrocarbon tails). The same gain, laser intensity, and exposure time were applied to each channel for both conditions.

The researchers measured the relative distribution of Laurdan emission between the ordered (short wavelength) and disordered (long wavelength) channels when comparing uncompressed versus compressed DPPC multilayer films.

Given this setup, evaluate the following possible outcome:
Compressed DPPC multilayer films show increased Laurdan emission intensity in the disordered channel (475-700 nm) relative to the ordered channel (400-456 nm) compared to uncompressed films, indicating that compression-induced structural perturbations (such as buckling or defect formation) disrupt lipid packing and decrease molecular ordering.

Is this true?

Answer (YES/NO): YES